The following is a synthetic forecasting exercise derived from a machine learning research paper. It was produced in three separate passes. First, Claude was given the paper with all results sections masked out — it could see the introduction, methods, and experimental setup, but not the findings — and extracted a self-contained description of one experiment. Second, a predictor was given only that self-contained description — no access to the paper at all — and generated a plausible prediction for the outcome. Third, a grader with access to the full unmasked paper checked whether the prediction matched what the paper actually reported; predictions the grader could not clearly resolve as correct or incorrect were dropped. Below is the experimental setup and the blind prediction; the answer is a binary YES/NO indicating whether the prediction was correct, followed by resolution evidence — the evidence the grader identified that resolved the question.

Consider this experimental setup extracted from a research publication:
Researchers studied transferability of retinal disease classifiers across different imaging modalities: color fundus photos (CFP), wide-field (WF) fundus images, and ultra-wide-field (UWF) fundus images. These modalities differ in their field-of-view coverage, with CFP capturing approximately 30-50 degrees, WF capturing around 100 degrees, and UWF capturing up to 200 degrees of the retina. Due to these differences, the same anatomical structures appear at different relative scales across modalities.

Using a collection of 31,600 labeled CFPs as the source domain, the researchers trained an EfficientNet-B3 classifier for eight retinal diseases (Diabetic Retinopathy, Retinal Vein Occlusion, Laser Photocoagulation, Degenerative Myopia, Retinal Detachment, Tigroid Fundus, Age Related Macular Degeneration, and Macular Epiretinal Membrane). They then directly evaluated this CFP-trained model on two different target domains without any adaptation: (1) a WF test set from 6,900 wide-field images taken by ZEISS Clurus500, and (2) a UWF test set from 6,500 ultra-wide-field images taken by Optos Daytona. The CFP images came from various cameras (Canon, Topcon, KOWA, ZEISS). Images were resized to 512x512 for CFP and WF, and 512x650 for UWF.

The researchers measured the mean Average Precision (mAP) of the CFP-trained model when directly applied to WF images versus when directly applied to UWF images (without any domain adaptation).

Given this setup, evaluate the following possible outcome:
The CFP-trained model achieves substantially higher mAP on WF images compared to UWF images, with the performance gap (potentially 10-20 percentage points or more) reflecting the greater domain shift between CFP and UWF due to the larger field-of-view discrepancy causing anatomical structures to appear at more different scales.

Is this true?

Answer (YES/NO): YES